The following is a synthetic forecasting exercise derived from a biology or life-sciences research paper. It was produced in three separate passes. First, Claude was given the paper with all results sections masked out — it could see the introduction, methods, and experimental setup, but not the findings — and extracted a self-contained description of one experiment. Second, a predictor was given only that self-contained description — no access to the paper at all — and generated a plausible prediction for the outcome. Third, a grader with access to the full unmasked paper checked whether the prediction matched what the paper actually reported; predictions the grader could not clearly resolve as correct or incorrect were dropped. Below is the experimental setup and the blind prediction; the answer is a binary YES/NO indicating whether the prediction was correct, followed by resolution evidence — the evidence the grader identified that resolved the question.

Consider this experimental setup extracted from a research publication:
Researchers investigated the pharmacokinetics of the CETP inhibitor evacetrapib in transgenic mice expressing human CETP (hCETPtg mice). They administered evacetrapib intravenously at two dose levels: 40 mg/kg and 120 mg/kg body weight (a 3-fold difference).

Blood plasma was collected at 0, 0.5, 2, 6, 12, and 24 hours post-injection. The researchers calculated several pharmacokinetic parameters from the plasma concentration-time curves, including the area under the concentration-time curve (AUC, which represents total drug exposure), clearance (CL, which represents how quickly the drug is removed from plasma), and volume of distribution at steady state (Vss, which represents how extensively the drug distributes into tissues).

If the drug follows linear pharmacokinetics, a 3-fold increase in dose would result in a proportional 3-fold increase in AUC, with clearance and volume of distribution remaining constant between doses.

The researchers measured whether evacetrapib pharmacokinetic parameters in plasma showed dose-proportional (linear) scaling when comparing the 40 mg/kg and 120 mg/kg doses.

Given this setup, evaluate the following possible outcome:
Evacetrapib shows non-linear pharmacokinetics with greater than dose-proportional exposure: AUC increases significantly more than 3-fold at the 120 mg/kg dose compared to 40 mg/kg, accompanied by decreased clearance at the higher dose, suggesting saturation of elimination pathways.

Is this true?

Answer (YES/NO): YES